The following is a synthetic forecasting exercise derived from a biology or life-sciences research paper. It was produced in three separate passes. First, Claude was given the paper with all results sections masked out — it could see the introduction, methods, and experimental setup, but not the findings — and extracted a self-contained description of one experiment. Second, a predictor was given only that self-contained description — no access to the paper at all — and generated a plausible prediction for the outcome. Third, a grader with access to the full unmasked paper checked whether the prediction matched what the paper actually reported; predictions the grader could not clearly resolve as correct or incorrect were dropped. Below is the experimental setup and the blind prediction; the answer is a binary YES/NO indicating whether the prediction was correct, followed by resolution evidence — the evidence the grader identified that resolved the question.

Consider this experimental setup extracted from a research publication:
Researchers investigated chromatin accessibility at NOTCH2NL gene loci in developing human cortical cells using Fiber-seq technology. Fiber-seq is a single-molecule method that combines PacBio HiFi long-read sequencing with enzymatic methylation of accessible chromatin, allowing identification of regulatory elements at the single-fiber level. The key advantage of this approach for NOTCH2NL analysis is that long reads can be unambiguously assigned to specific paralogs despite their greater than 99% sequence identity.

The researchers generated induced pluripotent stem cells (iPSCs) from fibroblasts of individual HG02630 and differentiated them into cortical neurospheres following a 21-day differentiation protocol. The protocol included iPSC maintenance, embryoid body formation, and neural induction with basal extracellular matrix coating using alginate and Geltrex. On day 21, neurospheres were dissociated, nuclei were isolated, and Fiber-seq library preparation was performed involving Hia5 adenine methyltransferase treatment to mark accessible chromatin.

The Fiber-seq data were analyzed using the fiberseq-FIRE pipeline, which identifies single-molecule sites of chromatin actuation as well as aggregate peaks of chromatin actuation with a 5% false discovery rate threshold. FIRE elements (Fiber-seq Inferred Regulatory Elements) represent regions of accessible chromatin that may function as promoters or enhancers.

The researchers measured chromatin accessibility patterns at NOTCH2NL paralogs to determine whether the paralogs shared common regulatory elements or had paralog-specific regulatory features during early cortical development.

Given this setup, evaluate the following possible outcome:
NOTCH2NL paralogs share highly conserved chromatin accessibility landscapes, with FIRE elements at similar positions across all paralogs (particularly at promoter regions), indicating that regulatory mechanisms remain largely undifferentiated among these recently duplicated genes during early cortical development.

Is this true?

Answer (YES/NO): NO